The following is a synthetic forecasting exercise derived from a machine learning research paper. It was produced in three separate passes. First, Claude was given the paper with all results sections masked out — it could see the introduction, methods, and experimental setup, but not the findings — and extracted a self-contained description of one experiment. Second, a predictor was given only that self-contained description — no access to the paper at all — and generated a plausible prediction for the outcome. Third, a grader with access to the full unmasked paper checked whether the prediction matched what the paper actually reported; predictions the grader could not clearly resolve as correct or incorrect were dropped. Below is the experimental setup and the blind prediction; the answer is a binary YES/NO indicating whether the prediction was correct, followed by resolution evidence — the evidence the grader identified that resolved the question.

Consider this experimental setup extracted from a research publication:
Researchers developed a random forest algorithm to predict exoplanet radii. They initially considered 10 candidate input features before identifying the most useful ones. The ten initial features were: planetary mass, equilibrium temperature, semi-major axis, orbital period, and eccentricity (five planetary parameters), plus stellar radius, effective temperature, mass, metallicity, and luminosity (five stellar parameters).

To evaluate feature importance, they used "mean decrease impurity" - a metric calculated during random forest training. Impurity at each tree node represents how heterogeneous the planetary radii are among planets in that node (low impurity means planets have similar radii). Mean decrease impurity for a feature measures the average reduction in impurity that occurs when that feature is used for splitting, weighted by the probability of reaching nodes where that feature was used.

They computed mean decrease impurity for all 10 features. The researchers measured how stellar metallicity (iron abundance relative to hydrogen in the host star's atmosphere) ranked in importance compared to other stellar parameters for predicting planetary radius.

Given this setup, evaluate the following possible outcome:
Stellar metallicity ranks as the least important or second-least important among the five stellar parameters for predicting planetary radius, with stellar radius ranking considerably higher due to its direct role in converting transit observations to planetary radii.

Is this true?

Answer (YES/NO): YES